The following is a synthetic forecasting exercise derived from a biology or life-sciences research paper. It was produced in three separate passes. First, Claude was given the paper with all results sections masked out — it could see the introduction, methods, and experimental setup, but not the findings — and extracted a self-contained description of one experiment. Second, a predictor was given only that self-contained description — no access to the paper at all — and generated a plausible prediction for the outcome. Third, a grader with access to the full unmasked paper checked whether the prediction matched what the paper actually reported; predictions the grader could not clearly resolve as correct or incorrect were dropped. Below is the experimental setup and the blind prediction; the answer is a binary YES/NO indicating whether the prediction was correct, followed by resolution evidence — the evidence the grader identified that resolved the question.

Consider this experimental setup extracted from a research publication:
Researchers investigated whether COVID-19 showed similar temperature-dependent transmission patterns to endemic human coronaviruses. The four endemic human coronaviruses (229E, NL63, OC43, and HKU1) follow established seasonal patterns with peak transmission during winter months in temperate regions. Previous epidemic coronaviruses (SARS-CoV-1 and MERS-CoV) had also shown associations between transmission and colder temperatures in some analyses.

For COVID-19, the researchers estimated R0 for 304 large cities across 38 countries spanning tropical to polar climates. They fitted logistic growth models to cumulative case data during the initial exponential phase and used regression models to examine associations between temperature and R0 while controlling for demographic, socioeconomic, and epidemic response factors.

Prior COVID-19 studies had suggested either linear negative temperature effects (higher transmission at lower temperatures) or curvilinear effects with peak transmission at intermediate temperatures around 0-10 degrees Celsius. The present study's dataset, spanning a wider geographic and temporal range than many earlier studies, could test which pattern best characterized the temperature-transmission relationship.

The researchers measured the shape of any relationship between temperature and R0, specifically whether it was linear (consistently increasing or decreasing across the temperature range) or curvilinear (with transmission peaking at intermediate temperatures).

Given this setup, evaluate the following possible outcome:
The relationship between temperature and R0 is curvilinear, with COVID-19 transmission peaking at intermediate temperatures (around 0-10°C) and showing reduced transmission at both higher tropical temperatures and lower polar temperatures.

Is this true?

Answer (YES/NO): NO